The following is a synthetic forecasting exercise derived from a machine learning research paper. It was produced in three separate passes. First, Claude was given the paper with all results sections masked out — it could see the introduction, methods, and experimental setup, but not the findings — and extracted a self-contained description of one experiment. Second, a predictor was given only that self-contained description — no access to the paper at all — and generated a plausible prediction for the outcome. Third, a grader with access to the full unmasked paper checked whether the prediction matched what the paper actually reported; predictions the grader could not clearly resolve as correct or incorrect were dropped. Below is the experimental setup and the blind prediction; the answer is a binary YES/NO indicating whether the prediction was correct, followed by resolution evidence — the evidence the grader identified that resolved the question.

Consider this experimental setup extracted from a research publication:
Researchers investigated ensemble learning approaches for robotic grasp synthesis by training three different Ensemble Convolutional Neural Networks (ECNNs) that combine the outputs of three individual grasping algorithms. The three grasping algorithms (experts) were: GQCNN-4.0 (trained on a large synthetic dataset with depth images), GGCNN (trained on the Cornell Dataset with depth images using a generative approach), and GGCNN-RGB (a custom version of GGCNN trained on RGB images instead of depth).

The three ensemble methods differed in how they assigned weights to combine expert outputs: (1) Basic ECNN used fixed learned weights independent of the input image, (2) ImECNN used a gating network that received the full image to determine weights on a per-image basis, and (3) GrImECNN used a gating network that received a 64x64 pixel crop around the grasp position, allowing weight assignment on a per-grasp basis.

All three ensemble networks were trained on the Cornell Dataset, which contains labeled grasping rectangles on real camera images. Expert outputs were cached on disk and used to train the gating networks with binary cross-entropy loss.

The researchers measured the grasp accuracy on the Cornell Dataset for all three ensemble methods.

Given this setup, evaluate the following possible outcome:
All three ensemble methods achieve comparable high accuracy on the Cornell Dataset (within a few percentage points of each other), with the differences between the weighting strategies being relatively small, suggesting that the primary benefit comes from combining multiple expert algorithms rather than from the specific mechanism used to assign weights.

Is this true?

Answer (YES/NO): NO